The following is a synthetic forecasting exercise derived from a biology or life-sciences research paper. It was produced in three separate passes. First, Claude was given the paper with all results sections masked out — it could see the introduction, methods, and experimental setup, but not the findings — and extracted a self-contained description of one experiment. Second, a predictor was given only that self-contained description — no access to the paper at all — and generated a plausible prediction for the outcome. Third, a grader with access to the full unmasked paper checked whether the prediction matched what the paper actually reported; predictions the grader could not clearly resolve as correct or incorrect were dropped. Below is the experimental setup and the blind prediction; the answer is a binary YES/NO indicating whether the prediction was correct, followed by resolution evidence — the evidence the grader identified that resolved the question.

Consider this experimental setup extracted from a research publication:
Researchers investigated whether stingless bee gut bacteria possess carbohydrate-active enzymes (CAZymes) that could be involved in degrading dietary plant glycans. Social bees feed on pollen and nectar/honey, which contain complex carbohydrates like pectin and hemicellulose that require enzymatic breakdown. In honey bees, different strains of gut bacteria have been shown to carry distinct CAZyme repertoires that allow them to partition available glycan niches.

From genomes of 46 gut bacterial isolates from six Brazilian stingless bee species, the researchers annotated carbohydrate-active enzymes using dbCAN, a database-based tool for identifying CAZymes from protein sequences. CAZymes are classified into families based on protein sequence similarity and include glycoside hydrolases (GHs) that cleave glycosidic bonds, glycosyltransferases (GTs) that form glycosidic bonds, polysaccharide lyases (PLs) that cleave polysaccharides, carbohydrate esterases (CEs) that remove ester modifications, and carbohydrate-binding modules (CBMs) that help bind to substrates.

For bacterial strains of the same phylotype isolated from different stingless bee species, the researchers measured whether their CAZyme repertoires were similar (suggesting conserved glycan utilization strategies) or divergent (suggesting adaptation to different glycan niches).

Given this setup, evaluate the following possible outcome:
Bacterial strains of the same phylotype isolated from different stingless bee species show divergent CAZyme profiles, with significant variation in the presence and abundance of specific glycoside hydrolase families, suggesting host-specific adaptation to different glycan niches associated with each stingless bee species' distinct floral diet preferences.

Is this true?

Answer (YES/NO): NO